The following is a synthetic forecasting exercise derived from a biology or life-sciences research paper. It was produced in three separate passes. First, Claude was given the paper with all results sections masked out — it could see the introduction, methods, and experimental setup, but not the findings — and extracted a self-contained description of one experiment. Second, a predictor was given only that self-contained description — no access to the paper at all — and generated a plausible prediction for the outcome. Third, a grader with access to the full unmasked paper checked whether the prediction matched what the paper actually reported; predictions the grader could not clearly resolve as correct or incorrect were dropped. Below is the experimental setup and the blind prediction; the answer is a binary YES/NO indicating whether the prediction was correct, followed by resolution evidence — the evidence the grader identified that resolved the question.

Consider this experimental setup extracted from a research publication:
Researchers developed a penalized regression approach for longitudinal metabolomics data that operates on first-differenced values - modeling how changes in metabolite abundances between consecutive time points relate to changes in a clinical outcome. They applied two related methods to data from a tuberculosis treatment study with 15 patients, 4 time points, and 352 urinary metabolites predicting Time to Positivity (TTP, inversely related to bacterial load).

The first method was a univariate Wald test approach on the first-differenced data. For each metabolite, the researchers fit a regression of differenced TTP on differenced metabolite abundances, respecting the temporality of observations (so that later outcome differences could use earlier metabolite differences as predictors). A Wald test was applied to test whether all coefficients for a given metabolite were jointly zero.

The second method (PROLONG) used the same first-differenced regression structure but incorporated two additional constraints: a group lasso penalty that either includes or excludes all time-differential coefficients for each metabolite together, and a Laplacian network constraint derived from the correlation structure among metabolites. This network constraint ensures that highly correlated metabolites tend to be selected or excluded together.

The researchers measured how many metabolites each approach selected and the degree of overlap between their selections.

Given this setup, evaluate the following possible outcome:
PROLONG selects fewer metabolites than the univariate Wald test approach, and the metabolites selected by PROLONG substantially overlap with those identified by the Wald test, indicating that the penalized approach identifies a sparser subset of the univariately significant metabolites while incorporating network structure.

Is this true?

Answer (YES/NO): YES